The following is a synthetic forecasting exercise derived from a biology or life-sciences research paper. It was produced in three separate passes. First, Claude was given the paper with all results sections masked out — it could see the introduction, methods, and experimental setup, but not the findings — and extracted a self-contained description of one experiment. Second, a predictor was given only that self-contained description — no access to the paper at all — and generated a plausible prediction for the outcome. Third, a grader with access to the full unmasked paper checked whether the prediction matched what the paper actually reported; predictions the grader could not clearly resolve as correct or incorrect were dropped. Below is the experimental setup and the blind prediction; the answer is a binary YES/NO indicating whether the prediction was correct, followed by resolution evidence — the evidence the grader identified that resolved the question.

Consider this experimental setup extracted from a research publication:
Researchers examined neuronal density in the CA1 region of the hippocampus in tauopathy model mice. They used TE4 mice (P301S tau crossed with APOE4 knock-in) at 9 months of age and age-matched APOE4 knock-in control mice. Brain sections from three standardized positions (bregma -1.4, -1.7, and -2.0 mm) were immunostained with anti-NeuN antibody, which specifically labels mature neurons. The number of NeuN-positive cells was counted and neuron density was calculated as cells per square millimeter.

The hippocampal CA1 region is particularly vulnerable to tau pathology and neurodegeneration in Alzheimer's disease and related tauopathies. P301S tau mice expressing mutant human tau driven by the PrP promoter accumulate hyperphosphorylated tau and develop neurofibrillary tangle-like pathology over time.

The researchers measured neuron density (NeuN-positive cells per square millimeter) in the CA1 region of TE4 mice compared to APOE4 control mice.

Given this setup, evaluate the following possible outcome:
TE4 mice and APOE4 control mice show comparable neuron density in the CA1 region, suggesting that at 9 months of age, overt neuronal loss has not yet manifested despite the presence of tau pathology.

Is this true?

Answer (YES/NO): NO